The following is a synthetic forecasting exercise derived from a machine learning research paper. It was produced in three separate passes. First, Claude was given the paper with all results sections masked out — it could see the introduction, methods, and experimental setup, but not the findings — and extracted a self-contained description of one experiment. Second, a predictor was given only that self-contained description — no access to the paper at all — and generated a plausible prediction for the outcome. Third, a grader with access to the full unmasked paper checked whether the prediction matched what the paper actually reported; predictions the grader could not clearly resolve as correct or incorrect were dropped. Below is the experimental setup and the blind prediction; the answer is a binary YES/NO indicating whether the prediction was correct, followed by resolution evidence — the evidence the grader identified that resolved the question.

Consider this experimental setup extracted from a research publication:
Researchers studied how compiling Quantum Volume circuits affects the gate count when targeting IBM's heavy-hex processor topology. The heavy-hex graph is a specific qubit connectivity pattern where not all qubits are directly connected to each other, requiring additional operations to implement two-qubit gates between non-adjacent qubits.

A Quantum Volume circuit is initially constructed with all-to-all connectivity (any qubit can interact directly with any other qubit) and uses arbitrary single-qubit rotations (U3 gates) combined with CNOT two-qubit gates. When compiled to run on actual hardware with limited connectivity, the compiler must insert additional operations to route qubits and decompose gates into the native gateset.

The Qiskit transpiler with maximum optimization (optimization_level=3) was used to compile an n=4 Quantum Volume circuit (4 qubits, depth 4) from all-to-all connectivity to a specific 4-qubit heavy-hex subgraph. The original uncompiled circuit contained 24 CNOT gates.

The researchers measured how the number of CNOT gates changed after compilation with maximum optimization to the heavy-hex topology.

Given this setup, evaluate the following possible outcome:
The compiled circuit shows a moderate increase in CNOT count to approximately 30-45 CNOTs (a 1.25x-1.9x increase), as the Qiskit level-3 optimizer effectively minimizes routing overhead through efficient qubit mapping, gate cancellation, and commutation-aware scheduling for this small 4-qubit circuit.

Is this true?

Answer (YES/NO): NO